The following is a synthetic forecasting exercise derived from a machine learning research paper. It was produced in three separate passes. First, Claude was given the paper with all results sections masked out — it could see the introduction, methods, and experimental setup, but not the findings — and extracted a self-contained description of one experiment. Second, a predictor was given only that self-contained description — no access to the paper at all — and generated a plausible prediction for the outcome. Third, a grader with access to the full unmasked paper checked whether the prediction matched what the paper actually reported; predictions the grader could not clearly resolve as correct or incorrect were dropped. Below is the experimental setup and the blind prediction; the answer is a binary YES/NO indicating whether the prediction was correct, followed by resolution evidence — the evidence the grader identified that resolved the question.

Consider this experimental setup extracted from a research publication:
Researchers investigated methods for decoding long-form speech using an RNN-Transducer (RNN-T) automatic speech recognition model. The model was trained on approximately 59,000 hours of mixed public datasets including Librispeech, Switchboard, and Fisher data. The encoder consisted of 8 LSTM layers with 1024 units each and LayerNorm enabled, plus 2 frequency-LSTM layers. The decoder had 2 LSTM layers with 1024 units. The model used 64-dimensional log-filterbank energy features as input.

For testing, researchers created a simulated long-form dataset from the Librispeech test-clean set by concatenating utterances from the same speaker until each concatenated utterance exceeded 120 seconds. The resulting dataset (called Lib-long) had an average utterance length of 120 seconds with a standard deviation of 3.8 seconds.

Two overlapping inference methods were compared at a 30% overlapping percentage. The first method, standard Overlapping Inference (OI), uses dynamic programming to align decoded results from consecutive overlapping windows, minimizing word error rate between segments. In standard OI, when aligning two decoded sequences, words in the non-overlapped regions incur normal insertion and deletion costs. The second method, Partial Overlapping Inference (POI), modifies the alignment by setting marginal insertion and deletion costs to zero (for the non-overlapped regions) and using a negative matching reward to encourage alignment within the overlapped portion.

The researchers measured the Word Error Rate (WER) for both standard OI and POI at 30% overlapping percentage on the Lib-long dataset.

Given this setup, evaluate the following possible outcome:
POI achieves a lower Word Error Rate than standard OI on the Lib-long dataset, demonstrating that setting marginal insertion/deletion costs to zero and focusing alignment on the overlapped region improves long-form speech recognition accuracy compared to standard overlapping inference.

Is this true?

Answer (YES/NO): YES